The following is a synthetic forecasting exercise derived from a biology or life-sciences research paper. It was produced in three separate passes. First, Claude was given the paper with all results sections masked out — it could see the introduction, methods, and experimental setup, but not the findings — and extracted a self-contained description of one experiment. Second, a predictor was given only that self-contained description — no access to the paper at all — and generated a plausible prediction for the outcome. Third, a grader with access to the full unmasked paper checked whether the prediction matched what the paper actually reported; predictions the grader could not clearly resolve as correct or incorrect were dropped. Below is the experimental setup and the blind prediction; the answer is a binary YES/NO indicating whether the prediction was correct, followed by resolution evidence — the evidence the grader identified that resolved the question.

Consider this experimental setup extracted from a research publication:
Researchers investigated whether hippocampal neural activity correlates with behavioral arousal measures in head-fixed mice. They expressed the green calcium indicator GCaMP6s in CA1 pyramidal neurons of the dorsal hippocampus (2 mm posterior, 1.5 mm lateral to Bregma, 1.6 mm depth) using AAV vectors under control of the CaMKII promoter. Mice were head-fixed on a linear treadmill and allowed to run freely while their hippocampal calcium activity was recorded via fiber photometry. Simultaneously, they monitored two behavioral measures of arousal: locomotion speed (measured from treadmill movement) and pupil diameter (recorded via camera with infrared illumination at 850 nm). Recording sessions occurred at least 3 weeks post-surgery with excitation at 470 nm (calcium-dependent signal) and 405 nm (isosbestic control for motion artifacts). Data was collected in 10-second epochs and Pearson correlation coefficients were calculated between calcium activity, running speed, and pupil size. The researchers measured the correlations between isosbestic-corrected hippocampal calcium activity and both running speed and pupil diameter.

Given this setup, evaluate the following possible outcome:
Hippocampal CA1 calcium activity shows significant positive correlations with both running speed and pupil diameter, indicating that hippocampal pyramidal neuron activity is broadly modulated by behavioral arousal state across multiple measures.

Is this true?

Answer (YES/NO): YES